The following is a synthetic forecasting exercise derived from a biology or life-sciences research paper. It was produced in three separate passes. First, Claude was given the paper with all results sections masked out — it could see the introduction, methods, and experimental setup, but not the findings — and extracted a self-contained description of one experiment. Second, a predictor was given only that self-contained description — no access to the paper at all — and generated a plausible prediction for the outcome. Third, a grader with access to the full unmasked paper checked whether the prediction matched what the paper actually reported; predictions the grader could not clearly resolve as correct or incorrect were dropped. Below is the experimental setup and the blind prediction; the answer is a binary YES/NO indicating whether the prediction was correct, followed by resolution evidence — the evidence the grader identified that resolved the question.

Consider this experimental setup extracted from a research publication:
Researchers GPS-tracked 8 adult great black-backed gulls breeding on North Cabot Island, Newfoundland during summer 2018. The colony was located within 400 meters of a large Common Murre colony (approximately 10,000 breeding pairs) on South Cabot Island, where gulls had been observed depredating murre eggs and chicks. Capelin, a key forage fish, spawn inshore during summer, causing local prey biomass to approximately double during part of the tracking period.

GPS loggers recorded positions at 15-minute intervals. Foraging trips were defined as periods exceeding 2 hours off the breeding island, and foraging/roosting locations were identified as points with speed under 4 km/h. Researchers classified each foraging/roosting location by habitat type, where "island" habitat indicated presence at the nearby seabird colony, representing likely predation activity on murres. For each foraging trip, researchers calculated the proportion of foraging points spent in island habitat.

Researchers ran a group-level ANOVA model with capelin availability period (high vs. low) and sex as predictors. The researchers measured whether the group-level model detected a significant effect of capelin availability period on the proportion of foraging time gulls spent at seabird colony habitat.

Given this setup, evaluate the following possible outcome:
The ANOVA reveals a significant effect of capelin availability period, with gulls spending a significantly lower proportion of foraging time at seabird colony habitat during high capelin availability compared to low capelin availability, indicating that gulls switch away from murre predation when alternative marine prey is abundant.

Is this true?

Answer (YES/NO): NO